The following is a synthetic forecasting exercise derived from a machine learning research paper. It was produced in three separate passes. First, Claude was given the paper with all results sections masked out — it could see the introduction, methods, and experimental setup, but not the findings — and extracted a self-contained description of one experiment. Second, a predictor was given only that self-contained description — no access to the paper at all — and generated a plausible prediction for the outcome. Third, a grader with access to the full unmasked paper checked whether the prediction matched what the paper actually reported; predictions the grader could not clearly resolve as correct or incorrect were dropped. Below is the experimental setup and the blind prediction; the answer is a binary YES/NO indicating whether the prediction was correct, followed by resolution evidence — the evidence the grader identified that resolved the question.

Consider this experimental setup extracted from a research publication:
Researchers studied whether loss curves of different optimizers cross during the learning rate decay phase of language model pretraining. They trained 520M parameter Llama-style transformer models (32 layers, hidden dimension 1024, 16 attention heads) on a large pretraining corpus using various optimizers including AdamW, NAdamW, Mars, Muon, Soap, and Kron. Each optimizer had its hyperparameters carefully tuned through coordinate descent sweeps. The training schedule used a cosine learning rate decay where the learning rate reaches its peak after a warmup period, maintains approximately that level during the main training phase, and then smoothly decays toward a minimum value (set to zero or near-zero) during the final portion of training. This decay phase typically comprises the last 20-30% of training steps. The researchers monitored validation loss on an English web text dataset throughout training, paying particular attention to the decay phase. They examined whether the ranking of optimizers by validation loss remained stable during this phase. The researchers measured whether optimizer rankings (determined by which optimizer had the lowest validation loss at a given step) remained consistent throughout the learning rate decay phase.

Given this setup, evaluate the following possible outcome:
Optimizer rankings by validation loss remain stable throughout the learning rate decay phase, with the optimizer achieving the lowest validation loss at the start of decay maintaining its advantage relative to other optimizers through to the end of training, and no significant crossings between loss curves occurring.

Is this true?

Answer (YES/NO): NO